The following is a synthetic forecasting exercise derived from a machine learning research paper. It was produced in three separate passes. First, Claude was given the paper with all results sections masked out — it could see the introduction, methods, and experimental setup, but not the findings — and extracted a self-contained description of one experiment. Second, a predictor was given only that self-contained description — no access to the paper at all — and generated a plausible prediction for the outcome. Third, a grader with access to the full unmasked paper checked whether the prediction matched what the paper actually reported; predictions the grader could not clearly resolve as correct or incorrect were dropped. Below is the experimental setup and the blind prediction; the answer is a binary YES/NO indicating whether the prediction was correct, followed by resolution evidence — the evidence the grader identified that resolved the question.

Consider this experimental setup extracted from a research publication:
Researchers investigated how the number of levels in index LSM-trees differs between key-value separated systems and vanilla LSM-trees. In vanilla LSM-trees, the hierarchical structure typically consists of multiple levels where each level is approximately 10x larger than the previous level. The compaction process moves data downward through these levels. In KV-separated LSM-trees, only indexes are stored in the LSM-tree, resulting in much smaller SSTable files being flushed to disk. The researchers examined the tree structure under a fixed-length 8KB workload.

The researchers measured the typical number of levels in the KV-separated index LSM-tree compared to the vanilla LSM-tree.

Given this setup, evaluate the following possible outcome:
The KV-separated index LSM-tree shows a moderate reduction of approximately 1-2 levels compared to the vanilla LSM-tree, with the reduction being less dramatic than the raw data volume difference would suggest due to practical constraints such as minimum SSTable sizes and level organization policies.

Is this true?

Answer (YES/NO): NO